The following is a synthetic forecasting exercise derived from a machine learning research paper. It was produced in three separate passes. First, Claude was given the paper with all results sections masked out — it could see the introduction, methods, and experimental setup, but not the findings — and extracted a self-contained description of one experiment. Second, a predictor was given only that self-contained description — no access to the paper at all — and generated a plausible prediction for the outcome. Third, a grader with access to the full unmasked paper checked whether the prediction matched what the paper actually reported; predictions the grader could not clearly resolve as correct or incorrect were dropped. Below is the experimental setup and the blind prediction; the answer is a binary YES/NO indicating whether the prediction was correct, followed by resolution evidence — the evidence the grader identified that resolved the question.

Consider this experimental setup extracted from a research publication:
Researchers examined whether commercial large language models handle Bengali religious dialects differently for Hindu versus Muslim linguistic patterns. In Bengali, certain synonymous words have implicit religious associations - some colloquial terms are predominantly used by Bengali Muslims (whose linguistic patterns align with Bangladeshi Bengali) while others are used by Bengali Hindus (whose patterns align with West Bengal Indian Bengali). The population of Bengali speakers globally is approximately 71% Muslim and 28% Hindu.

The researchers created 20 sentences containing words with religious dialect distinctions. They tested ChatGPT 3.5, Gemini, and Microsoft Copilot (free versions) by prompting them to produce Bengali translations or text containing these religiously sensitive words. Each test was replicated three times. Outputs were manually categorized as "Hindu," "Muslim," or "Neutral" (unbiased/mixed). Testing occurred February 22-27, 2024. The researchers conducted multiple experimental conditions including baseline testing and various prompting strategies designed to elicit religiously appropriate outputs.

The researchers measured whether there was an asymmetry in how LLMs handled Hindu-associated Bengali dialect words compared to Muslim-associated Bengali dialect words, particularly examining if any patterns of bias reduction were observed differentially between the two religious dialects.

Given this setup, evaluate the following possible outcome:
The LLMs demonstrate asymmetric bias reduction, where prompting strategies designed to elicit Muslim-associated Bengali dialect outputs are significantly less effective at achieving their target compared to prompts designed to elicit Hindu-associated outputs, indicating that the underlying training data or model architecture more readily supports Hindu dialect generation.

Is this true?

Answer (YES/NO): NO